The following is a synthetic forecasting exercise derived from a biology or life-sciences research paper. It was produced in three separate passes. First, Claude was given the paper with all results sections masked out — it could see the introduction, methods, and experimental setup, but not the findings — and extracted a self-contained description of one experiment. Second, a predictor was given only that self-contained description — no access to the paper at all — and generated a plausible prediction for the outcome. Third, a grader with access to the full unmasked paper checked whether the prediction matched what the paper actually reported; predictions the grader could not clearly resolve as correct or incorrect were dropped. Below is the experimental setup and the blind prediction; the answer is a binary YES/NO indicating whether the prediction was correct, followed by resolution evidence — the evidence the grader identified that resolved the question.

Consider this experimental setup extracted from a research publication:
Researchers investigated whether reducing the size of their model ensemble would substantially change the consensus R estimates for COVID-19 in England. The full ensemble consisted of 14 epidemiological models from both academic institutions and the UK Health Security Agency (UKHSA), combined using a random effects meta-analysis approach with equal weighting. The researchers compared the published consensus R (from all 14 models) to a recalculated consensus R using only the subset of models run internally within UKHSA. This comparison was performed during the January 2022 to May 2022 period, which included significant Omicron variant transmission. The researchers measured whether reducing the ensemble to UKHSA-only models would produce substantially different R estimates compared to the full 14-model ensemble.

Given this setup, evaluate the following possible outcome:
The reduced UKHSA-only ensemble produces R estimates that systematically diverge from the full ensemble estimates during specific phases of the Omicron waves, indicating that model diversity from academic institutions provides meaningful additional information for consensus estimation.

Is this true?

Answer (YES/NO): NO